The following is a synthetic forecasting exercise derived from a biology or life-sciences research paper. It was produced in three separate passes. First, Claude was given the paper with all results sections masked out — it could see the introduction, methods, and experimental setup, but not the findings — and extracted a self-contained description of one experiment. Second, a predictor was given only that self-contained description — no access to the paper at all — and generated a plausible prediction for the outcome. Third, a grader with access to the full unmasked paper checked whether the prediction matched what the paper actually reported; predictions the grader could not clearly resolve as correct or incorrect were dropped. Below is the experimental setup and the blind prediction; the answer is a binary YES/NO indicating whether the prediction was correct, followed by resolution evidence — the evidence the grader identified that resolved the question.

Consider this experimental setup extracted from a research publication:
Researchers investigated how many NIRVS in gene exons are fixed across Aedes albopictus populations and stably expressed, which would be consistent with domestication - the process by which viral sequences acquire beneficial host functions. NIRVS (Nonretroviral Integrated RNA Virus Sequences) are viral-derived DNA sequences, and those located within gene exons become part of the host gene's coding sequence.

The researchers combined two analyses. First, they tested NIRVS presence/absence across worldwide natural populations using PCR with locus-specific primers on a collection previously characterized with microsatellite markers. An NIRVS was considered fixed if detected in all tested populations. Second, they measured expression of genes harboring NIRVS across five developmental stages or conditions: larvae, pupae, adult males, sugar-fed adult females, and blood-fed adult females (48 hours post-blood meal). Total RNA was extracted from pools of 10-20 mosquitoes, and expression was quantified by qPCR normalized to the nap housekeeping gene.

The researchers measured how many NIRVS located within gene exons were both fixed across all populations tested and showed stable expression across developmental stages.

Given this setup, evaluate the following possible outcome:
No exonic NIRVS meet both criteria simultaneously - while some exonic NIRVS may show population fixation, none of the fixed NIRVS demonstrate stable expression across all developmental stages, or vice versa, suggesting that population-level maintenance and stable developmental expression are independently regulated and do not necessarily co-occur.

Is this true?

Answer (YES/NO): NO